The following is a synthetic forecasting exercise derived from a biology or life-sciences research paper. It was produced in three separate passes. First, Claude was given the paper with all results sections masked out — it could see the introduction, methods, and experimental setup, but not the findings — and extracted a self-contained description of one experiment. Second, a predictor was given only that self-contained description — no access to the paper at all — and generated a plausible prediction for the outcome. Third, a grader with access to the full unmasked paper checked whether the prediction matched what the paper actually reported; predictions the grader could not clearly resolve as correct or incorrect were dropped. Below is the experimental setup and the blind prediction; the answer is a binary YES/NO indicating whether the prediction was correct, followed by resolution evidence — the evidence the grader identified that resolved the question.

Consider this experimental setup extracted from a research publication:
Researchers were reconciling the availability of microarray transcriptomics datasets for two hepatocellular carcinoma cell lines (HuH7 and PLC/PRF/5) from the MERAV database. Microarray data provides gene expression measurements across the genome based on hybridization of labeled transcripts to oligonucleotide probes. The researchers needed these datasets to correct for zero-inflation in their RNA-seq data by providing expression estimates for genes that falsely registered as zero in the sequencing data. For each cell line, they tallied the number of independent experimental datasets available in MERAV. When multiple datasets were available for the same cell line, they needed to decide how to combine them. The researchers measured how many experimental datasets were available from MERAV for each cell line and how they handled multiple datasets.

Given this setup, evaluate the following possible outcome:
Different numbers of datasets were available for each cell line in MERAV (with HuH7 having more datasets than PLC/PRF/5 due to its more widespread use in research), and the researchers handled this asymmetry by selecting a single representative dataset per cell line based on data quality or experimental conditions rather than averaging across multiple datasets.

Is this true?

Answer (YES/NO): NO